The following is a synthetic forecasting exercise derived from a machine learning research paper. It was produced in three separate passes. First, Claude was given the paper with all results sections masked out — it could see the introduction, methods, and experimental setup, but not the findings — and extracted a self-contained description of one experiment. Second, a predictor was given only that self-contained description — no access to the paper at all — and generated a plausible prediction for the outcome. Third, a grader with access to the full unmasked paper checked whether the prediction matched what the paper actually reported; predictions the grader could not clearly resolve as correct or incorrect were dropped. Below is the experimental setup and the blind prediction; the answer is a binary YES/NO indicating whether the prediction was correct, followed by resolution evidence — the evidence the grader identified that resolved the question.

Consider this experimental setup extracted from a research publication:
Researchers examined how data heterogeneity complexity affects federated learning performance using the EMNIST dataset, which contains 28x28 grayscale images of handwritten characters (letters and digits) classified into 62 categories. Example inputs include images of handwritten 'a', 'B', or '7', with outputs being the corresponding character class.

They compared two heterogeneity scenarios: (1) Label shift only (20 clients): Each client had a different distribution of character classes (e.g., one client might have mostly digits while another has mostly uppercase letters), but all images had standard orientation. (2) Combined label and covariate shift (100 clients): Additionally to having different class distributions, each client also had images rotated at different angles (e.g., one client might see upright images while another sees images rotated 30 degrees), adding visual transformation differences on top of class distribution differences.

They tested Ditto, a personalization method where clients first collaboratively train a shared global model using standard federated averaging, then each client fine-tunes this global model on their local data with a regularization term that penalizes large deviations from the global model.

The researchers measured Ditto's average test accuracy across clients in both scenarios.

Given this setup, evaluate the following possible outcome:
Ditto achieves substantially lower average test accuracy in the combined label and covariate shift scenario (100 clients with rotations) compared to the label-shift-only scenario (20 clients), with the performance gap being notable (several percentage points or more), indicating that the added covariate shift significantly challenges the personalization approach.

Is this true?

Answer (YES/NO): YES